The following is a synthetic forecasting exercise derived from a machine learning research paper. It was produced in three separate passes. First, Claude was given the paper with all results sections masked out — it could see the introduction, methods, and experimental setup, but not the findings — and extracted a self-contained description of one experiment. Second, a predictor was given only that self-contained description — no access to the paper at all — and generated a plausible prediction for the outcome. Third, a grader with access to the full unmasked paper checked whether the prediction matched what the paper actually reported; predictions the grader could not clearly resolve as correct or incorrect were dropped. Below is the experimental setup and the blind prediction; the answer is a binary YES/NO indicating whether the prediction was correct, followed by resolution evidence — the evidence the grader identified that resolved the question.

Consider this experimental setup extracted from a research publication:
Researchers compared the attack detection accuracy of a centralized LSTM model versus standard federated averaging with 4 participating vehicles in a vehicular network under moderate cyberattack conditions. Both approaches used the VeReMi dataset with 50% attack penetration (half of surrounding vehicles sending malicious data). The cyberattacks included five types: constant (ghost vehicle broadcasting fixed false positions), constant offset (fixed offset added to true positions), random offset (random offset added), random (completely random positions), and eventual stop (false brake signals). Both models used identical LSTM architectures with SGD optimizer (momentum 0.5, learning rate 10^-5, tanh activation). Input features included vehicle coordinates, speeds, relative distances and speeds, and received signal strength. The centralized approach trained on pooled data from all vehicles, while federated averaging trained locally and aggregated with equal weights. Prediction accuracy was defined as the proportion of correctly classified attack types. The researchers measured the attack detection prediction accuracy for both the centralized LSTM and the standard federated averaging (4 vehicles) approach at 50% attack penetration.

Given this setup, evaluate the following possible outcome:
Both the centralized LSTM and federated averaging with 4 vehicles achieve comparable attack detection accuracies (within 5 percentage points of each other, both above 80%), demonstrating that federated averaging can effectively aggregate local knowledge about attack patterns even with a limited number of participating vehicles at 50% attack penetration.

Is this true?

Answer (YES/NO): NO